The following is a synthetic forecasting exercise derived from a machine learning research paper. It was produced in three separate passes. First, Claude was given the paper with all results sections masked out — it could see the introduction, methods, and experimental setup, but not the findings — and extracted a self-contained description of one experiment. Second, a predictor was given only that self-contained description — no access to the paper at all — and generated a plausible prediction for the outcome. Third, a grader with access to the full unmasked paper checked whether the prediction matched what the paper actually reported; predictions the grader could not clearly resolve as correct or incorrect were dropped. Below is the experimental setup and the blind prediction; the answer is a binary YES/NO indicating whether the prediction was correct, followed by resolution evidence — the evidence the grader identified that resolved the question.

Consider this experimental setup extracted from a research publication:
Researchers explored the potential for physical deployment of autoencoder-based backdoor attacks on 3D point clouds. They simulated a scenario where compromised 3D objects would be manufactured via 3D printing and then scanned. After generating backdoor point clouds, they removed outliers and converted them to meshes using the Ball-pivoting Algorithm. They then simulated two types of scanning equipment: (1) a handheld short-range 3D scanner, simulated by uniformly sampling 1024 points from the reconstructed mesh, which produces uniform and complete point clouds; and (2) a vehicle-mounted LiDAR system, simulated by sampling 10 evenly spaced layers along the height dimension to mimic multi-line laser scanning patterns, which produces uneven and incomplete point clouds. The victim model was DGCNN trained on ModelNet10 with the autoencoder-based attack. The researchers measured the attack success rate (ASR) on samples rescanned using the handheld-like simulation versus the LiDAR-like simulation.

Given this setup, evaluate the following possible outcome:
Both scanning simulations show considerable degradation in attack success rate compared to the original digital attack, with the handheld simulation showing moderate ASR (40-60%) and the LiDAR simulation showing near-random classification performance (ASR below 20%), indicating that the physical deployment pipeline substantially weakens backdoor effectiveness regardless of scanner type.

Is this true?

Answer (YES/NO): NO